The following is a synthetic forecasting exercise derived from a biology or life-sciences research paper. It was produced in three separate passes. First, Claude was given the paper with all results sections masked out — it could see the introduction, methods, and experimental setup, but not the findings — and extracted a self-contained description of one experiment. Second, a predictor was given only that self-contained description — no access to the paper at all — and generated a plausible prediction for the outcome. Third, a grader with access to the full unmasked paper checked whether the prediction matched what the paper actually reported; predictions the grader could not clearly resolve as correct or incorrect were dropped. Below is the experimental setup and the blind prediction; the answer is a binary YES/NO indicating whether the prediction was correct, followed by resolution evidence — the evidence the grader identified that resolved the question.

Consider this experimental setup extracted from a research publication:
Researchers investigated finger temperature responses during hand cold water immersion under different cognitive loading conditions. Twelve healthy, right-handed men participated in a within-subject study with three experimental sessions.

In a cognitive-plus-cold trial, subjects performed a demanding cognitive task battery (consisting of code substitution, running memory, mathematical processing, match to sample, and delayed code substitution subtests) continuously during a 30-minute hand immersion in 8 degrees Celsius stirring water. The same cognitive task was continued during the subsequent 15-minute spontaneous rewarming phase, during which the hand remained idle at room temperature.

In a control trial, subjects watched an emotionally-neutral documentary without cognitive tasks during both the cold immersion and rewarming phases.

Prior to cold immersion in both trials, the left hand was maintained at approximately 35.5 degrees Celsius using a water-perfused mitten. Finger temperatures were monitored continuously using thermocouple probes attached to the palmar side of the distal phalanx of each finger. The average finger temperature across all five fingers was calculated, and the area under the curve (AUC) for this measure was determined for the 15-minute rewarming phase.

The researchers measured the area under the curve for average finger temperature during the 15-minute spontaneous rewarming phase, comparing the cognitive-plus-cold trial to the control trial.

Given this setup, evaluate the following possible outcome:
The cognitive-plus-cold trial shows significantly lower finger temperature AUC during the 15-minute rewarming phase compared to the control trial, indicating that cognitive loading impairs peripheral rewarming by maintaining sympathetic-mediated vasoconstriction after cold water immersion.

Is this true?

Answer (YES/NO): NO